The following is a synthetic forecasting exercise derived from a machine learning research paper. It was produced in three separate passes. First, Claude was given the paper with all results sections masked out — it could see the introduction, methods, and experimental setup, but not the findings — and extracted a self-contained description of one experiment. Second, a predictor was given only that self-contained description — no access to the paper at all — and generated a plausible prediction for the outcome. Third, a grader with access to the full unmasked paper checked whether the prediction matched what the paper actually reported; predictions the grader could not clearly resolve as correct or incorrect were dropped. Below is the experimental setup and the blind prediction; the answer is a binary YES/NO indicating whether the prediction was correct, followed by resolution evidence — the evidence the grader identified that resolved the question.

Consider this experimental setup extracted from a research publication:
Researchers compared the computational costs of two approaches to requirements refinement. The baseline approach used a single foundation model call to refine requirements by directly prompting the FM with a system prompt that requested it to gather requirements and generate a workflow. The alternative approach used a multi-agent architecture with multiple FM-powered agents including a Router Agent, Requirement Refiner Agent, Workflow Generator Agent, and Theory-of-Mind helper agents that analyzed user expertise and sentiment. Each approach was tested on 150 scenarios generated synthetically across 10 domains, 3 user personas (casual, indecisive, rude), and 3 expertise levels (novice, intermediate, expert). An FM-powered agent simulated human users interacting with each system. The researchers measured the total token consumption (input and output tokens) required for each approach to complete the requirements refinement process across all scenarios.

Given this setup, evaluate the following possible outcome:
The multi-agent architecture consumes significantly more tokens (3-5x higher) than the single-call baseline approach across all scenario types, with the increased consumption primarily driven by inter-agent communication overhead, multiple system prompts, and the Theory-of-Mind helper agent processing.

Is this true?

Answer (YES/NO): NO